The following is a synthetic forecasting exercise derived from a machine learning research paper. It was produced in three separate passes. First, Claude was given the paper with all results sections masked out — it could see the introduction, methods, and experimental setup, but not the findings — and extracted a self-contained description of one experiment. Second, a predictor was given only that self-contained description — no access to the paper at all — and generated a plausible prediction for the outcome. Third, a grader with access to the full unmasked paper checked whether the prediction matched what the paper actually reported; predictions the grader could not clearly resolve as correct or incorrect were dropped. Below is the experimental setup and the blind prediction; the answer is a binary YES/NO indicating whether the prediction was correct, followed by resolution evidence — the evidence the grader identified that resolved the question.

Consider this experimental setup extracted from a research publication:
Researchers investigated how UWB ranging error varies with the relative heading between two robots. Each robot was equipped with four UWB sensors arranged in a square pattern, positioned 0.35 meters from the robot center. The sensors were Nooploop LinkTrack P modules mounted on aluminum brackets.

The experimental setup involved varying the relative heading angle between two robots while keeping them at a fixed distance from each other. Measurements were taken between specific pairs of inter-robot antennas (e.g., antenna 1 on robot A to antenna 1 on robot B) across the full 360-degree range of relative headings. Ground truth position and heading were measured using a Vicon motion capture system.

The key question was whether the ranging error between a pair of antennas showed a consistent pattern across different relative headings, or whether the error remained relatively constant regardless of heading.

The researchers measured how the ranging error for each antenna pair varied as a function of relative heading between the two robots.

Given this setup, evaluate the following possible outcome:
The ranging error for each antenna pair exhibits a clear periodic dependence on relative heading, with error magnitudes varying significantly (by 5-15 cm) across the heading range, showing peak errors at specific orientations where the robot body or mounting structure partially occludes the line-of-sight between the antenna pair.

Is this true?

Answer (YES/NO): NO